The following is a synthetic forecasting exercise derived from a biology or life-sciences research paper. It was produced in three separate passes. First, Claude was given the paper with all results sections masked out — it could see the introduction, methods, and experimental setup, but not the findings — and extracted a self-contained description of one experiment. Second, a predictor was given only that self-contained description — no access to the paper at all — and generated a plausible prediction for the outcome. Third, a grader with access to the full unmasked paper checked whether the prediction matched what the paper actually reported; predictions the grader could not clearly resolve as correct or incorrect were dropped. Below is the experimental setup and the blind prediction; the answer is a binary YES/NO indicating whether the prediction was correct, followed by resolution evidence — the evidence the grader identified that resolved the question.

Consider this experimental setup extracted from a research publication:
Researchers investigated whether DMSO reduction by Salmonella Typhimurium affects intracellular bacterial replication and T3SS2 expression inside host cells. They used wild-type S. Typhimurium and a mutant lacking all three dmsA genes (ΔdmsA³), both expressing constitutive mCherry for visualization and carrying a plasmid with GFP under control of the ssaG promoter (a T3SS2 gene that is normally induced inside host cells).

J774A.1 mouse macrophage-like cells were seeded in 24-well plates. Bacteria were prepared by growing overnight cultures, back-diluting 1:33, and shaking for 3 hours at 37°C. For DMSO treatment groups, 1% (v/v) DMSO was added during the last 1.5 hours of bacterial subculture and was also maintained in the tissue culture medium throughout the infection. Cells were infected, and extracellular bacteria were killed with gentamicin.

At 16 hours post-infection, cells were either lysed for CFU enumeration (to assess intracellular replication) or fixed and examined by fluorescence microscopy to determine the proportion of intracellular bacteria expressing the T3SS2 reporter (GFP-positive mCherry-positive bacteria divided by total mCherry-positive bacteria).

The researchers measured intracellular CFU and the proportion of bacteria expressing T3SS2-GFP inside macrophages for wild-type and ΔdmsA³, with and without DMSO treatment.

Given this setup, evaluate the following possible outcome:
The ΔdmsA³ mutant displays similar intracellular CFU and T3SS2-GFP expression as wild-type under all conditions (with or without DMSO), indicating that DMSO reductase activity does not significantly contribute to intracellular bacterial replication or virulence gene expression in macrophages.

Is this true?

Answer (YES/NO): YES